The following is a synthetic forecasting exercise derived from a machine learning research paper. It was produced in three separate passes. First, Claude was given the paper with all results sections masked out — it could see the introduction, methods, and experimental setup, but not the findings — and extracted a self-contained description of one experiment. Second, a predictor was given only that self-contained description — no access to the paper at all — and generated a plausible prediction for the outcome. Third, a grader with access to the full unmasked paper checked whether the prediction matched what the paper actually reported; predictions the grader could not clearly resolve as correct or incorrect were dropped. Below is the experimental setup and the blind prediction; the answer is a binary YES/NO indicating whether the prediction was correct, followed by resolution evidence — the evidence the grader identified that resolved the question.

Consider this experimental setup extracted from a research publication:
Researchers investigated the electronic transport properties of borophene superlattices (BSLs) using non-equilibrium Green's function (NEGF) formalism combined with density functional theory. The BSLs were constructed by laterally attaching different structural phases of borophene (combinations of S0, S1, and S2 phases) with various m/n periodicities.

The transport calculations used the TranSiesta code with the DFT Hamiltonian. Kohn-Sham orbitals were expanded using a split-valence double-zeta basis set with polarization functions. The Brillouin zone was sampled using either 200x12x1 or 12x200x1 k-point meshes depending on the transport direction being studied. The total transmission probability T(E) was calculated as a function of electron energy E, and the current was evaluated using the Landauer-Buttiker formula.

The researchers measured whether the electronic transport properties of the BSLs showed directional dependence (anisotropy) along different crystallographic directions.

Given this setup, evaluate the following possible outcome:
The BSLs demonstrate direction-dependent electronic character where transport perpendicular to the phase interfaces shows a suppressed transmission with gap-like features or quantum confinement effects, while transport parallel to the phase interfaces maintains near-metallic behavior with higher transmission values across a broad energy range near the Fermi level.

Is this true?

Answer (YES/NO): YES